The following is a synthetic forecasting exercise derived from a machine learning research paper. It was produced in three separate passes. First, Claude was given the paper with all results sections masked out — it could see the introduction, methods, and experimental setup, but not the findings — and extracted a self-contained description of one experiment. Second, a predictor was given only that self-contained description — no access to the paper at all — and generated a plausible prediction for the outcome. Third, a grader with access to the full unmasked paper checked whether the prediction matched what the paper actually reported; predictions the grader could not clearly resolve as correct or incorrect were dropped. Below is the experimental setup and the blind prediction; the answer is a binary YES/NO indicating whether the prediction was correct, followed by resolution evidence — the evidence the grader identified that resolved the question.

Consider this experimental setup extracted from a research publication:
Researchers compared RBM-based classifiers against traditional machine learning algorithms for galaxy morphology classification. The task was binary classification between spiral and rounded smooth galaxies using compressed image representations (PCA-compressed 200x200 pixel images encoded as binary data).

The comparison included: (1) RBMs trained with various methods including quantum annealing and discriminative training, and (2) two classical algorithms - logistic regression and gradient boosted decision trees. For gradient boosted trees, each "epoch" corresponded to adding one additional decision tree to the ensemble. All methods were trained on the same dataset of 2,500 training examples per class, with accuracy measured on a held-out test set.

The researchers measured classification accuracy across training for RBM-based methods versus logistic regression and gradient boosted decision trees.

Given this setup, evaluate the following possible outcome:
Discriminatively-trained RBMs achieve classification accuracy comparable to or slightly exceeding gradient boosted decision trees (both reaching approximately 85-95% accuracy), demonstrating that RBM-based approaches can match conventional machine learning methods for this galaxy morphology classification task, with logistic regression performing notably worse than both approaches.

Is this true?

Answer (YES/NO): NO